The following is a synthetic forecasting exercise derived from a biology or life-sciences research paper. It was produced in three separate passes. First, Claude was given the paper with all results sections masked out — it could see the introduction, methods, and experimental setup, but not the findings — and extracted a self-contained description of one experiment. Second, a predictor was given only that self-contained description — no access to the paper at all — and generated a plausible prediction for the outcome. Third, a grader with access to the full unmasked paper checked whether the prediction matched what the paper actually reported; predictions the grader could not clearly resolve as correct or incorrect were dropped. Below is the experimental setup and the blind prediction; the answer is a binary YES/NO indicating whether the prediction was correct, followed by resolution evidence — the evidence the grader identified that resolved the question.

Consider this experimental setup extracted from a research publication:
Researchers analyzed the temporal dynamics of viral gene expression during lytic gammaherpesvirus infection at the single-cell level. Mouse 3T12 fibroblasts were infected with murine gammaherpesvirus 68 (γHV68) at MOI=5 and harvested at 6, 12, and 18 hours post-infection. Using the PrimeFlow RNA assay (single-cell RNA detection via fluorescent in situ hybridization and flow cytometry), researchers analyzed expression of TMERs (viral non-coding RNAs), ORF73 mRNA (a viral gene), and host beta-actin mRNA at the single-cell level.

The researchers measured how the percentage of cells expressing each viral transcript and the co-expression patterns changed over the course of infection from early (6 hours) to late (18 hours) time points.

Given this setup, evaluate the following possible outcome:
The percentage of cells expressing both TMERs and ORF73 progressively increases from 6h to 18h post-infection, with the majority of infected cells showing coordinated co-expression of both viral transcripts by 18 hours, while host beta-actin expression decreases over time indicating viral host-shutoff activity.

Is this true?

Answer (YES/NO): NO